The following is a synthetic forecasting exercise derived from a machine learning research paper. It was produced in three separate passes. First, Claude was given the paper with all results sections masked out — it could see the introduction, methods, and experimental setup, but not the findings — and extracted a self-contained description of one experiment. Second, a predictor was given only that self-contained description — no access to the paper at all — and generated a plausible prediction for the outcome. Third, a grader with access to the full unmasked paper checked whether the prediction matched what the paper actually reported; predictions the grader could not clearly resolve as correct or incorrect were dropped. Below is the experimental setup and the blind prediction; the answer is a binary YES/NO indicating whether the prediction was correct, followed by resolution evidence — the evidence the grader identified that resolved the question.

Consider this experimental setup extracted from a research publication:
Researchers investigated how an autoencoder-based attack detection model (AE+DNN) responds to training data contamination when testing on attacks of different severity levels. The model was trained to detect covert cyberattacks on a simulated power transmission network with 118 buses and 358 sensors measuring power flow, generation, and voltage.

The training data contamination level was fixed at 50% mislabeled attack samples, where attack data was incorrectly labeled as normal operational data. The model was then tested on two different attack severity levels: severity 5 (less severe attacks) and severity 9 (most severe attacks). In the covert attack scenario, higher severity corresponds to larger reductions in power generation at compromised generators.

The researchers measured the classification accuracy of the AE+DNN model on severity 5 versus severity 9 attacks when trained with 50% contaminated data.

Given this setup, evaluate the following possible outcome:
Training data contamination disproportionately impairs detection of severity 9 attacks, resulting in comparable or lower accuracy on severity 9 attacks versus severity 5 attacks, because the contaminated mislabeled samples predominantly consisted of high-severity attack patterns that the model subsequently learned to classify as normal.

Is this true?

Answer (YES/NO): NO